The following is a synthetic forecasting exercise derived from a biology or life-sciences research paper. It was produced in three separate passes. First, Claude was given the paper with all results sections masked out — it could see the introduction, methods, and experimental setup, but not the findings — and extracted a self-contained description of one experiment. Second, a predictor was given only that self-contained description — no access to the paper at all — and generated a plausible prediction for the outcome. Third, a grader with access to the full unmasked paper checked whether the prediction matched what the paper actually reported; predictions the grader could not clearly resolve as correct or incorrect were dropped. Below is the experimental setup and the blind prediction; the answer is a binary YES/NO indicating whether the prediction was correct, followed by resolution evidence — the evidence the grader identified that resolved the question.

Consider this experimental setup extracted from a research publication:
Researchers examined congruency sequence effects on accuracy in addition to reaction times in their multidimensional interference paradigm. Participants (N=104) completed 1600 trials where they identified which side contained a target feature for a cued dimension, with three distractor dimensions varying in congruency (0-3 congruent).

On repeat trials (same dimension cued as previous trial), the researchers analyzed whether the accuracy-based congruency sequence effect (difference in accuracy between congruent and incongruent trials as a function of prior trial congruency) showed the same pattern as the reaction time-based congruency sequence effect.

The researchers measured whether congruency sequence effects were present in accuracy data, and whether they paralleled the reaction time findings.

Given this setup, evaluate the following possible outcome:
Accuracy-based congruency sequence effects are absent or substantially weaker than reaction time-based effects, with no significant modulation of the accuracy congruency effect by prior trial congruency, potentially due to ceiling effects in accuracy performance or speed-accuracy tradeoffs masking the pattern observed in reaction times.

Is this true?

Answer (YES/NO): NO